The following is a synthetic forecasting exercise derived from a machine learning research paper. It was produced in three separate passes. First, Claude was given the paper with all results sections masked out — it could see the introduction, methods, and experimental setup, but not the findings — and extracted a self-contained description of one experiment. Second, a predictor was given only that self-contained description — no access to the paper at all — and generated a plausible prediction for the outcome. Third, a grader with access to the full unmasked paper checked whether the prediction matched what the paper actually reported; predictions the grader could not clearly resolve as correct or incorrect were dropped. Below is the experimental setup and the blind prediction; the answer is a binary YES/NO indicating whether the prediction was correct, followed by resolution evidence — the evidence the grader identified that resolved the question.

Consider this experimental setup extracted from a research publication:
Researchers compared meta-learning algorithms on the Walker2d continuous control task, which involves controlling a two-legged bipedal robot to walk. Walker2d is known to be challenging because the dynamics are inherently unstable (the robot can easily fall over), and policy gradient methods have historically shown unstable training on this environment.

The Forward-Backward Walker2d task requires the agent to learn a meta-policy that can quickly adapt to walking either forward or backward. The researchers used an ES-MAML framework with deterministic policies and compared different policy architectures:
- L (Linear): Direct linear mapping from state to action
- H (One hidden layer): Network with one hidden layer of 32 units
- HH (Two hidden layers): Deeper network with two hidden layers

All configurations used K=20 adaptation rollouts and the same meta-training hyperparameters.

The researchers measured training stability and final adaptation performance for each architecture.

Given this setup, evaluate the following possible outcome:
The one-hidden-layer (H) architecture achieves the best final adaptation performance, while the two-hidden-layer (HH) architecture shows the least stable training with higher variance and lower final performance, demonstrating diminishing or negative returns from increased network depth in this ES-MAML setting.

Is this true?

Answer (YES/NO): NO